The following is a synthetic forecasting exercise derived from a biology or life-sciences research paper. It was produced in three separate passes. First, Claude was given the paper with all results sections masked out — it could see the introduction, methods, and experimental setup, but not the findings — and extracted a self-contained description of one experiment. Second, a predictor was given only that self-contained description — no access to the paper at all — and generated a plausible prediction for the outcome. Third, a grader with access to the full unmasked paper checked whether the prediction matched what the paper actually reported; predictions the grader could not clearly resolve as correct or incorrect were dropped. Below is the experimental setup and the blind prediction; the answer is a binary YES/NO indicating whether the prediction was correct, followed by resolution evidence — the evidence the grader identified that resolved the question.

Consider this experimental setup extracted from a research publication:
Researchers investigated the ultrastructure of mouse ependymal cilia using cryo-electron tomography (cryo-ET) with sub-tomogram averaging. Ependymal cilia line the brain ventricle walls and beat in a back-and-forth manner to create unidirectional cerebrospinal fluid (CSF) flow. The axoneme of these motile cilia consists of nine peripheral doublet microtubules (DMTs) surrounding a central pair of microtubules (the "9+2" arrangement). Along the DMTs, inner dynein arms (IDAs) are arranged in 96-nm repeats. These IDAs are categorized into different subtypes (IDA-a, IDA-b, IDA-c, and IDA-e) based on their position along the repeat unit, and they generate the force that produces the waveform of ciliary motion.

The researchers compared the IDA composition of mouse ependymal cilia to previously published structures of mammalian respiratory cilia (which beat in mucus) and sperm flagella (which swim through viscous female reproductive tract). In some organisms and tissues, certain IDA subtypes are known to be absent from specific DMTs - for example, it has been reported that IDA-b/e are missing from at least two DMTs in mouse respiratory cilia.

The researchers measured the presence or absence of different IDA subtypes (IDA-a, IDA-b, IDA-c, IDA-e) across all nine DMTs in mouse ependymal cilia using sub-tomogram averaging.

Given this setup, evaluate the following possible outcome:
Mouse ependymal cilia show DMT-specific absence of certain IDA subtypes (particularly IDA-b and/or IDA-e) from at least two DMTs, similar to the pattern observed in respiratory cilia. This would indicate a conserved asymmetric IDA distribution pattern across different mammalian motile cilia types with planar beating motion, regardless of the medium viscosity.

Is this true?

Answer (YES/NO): NO